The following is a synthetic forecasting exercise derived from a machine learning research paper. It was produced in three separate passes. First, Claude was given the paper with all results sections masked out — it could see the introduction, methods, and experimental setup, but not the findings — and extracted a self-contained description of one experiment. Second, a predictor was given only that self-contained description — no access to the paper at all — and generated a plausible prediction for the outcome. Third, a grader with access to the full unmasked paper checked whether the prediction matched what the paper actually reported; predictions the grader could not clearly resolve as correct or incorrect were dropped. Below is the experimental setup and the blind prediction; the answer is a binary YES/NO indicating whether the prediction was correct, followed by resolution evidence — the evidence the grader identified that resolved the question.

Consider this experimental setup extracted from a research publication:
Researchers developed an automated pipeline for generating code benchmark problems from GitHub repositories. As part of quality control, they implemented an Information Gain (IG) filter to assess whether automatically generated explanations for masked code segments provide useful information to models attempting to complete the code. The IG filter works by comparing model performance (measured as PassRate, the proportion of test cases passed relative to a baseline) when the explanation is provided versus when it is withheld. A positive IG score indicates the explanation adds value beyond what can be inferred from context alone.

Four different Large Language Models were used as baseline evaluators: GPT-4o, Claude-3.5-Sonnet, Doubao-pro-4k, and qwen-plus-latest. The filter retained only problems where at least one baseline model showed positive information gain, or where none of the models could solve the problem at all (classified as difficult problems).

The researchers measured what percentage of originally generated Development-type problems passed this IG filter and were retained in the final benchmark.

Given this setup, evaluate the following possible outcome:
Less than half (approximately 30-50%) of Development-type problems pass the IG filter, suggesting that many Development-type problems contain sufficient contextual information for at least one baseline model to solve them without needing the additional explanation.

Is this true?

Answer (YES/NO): YES